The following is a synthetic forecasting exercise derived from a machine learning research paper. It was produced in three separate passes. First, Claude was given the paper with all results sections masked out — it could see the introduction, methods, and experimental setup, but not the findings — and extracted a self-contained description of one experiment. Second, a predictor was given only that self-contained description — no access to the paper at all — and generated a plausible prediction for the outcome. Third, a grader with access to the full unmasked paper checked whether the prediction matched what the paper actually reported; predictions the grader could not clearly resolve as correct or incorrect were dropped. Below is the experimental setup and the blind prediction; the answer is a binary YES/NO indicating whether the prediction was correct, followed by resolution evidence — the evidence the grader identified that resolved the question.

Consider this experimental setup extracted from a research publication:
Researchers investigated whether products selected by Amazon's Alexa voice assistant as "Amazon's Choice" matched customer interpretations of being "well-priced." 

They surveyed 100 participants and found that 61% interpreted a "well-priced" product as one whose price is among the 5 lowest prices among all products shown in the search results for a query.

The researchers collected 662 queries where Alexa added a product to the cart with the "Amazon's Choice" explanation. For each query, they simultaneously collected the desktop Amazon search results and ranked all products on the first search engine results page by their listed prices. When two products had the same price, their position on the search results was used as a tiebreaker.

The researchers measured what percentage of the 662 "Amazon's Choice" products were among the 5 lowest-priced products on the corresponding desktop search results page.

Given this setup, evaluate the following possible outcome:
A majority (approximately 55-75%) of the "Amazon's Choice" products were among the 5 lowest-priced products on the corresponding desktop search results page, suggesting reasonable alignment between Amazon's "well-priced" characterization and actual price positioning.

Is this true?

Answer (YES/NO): NO